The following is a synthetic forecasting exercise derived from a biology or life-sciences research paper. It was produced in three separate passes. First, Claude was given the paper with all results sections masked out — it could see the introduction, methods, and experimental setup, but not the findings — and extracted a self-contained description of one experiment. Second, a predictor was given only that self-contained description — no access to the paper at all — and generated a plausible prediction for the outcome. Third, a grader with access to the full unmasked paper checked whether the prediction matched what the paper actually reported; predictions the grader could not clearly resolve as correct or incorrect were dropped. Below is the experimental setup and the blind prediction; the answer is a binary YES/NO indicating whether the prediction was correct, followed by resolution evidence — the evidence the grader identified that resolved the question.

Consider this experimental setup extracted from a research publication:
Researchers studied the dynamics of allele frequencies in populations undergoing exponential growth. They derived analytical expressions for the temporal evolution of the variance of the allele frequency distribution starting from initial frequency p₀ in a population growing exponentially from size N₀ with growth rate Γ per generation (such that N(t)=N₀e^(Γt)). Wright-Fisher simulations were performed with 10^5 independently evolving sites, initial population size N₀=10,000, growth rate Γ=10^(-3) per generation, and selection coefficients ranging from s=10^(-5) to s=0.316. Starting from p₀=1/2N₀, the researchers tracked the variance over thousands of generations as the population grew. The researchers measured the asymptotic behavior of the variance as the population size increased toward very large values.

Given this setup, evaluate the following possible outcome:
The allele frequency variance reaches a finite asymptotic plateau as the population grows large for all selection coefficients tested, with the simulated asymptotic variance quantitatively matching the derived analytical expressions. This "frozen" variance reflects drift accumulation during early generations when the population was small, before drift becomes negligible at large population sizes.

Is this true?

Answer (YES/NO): NO